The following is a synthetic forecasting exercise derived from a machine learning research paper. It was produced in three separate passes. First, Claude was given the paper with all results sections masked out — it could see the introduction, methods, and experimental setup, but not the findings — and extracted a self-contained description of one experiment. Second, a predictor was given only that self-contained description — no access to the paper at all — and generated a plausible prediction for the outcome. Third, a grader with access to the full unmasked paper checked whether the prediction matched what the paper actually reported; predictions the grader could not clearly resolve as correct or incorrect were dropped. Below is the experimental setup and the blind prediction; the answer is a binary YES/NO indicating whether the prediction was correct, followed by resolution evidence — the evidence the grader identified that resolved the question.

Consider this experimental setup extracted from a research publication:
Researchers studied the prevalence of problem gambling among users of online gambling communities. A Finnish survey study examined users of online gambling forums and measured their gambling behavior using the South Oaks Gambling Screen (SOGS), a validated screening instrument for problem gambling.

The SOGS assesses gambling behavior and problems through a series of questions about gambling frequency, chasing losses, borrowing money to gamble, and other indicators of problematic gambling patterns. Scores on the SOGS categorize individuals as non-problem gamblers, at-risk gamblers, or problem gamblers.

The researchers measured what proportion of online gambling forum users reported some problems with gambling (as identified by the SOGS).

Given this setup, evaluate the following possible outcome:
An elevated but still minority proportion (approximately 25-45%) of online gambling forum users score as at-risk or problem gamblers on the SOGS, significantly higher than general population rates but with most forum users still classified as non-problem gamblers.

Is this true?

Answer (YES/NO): NO